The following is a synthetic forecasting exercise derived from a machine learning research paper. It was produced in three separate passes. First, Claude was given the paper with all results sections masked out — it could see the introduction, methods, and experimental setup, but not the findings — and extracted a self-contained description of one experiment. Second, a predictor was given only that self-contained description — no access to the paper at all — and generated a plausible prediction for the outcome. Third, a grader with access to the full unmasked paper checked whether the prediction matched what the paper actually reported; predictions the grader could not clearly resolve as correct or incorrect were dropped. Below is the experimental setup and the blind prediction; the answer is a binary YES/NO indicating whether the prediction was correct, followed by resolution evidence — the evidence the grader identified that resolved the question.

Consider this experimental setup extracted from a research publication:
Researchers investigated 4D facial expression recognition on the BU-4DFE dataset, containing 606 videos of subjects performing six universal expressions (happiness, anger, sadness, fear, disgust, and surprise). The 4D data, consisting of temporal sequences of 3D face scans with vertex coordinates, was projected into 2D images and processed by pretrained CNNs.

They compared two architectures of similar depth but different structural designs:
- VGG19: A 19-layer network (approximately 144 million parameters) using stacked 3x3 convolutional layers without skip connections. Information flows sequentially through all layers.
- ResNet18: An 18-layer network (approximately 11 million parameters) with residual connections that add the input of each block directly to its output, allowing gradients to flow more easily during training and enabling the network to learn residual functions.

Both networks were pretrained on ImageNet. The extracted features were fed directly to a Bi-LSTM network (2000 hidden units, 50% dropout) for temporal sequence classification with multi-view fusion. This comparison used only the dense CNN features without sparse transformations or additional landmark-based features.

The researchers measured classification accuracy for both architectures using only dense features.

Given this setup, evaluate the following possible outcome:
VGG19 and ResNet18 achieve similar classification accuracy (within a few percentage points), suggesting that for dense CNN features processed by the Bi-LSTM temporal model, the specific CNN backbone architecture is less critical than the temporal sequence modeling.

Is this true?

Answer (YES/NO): NO